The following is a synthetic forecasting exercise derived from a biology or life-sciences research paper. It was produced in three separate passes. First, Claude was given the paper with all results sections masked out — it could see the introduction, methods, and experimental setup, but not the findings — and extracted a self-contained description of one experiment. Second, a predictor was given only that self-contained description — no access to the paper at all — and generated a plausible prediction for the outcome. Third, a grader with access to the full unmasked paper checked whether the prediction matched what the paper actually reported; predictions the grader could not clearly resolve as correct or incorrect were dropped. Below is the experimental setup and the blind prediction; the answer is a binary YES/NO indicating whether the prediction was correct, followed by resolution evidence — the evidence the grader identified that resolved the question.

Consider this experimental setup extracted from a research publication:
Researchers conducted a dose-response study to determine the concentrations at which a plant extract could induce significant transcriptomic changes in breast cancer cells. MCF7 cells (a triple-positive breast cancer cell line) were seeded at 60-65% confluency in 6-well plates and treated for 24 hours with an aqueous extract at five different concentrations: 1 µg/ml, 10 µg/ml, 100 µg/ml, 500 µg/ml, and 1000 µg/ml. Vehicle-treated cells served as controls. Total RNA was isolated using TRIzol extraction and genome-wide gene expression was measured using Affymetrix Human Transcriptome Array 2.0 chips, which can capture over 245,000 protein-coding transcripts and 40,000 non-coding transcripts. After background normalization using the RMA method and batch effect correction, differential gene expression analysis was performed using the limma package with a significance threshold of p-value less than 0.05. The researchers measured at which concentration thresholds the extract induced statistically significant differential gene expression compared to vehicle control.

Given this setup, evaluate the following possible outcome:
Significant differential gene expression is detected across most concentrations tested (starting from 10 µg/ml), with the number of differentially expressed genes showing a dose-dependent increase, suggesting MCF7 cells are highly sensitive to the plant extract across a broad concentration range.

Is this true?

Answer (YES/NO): NO